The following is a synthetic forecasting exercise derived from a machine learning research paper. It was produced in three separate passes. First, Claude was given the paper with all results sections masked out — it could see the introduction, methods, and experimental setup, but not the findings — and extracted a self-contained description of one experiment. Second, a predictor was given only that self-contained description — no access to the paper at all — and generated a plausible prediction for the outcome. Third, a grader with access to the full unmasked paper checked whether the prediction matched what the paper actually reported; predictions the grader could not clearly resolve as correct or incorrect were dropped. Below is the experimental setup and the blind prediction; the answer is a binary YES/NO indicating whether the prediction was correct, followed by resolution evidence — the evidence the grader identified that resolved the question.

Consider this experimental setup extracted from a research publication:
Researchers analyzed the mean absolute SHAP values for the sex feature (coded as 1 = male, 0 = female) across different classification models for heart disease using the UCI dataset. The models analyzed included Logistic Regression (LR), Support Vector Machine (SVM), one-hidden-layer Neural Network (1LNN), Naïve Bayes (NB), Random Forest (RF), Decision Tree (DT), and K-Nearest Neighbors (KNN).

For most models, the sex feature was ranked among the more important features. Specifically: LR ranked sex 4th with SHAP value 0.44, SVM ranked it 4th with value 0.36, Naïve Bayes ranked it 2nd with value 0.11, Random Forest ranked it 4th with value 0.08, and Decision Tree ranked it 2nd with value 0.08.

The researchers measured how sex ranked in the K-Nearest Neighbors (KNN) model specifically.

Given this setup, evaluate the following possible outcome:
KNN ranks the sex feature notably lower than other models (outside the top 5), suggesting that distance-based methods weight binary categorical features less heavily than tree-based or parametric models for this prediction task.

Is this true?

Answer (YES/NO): NO